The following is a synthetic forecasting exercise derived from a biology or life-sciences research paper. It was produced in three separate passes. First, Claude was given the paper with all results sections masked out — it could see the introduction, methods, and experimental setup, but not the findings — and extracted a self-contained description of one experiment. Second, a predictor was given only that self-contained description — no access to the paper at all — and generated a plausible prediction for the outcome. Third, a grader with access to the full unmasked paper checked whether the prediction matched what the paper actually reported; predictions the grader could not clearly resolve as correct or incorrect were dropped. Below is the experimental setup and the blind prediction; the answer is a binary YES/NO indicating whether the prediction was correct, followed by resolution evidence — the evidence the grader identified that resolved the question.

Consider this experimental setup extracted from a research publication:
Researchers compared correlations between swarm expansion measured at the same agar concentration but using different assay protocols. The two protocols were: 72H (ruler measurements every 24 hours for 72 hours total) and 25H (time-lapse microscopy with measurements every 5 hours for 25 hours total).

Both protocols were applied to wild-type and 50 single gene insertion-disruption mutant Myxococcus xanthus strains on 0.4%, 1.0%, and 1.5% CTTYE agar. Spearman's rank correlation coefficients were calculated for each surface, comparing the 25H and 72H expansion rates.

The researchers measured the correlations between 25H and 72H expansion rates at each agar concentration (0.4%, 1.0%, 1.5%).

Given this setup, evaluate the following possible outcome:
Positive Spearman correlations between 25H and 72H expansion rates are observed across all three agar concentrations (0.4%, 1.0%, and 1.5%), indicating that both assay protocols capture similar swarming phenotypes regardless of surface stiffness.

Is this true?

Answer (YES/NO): YES